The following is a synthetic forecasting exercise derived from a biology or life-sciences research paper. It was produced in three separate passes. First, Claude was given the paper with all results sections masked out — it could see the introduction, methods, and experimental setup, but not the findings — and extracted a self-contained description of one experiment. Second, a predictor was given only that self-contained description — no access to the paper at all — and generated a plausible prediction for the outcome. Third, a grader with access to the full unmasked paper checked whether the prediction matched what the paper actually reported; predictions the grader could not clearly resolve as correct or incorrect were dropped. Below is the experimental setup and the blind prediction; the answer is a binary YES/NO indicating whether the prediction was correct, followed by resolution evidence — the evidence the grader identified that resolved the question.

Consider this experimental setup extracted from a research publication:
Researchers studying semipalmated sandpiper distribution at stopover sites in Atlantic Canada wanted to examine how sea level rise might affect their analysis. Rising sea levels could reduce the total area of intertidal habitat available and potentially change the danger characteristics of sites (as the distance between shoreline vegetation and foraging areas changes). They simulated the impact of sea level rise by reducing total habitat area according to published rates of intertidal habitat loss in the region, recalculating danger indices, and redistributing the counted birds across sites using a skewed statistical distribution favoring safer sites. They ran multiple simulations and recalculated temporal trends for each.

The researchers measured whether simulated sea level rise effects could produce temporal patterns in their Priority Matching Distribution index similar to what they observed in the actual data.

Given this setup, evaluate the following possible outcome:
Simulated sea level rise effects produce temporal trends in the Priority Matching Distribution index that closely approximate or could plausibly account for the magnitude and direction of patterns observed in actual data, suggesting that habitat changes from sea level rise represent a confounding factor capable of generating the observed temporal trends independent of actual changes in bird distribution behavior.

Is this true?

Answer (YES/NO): NO